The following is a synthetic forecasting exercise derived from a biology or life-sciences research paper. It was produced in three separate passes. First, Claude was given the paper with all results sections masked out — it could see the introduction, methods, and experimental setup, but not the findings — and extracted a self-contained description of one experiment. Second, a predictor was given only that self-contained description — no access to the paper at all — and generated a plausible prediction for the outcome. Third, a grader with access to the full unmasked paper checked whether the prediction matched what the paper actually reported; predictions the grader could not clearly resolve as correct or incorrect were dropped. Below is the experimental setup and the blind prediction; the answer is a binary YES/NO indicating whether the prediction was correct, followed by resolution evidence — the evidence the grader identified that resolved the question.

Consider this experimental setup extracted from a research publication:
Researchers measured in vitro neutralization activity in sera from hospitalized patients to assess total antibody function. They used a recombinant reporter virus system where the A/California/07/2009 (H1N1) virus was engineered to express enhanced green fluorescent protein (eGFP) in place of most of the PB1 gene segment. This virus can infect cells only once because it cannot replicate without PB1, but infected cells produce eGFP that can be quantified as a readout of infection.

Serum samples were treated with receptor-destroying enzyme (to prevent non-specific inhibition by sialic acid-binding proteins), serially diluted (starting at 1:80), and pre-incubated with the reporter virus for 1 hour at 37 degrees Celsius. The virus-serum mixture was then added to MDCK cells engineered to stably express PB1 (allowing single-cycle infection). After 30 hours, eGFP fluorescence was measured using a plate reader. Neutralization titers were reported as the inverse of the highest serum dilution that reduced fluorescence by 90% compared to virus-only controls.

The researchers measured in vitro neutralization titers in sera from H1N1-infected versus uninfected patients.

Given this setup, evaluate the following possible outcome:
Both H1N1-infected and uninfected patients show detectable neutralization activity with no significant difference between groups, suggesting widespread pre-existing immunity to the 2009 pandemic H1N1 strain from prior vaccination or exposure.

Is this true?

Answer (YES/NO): NO